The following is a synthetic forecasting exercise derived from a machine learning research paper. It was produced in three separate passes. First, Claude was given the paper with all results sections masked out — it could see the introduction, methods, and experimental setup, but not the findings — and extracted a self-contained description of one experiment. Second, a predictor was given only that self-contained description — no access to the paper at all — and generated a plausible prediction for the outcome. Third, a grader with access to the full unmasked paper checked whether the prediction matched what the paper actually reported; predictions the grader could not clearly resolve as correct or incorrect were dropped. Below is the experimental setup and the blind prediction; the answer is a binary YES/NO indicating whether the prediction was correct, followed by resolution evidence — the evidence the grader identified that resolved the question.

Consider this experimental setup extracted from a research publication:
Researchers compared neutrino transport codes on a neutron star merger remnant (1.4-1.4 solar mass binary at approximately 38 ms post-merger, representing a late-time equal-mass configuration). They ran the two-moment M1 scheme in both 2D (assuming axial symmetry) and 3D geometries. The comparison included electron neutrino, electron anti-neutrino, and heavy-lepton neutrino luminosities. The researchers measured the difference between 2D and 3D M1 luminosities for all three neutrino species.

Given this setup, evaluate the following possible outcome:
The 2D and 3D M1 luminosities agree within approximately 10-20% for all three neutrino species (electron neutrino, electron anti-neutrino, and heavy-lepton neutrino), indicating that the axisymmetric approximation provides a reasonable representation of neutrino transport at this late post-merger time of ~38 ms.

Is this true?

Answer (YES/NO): YES